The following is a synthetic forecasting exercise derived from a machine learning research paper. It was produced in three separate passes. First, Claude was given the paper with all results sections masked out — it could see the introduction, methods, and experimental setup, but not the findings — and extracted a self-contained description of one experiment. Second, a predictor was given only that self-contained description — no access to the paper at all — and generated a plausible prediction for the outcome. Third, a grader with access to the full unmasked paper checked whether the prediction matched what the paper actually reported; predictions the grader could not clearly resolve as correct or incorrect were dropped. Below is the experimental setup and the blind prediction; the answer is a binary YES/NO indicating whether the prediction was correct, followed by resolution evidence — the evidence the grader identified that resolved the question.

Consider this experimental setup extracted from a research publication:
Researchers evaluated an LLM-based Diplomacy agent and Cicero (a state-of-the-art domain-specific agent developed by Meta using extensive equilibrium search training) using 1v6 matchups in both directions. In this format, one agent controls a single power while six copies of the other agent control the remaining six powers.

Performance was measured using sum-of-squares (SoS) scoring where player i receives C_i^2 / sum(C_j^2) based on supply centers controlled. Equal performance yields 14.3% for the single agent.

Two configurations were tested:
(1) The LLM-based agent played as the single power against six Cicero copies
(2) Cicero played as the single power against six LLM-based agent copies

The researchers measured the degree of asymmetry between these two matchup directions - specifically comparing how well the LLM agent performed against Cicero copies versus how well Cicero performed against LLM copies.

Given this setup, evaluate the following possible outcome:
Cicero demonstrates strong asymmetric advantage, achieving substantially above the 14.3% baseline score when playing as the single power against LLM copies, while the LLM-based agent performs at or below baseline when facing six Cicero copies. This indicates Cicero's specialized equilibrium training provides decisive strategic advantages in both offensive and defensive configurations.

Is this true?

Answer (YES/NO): NO